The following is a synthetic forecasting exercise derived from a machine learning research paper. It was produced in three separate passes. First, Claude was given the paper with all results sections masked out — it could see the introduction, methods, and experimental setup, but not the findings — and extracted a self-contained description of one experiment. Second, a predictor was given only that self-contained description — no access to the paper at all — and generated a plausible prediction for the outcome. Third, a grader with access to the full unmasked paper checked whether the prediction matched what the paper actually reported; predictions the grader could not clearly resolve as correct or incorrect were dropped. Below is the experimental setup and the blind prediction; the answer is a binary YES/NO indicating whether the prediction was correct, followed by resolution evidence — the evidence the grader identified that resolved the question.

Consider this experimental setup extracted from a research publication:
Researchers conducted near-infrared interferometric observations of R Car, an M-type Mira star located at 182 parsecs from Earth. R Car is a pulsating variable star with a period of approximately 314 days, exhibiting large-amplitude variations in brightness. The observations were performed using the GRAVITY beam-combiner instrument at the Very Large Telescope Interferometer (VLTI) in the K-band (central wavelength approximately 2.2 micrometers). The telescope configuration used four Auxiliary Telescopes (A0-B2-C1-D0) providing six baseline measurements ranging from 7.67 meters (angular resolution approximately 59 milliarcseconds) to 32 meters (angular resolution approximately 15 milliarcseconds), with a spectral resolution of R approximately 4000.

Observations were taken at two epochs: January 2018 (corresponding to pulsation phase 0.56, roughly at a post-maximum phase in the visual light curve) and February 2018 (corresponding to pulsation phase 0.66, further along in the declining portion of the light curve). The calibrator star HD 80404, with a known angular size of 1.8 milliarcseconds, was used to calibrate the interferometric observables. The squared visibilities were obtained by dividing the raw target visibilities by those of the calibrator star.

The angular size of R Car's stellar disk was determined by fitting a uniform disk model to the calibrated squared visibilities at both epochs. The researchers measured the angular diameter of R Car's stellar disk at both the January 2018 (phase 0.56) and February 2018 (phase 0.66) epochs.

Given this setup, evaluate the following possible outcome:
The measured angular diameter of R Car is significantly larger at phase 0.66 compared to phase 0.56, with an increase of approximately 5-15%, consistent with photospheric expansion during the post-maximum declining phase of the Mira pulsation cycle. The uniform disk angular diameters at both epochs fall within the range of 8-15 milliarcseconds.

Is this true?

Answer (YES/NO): NO